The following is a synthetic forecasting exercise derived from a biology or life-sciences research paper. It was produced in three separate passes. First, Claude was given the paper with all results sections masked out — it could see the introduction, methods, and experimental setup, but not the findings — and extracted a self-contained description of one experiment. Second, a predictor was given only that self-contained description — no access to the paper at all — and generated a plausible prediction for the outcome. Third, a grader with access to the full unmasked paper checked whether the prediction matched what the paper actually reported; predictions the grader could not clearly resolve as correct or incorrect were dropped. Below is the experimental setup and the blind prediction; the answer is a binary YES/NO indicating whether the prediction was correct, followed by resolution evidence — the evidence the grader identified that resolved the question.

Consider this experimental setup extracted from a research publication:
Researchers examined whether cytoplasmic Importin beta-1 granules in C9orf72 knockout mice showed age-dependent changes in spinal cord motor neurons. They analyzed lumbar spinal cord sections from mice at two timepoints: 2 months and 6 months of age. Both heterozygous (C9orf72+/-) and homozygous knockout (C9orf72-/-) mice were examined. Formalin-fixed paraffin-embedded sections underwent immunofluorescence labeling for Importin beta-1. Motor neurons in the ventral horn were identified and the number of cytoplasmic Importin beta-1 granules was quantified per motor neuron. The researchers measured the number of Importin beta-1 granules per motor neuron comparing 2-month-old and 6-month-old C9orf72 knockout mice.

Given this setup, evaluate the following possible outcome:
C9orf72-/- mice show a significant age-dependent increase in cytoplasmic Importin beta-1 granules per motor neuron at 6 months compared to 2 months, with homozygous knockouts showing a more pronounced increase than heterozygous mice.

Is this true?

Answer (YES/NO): NO